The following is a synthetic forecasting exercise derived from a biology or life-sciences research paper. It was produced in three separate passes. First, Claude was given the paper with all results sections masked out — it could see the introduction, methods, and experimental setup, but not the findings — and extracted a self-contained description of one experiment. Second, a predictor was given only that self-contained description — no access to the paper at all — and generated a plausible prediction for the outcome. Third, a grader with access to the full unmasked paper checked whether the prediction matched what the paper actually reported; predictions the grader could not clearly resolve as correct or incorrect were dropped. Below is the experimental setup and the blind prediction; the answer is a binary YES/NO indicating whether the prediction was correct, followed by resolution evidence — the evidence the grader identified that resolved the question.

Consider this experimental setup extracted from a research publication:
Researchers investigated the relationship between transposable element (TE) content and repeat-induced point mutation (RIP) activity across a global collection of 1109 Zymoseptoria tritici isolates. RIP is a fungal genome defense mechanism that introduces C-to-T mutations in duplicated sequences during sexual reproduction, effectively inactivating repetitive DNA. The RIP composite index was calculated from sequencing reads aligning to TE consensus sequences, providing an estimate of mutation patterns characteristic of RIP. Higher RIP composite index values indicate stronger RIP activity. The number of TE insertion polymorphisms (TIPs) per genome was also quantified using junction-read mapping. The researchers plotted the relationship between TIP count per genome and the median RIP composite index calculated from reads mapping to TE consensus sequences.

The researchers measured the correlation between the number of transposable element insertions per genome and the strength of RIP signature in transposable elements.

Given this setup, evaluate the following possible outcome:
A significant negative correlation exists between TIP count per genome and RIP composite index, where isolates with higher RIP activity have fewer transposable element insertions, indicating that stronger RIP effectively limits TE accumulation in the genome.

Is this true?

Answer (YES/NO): YES